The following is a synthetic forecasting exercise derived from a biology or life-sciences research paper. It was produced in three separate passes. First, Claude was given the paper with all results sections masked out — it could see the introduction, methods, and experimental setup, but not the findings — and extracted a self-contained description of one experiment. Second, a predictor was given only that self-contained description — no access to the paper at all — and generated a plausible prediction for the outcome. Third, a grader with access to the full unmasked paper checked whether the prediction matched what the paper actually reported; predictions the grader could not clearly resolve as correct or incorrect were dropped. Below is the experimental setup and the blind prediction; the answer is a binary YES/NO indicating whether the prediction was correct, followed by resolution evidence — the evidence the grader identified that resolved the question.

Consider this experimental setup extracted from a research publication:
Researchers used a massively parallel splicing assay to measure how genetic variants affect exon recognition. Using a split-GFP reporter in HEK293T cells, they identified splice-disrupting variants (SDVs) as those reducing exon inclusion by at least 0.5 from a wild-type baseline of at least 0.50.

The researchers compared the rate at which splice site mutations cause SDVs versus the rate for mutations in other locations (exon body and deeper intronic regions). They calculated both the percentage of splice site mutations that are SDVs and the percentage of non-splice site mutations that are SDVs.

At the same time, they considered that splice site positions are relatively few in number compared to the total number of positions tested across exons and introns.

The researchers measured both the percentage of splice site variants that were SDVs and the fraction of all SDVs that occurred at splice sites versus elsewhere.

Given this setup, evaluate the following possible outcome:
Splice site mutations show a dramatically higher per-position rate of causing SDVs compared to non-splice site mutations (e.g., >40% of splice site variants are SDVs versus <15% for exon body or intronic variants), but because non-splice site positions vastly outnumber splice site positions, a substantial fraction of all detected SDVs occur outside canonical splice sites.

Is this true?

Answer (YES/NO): YES